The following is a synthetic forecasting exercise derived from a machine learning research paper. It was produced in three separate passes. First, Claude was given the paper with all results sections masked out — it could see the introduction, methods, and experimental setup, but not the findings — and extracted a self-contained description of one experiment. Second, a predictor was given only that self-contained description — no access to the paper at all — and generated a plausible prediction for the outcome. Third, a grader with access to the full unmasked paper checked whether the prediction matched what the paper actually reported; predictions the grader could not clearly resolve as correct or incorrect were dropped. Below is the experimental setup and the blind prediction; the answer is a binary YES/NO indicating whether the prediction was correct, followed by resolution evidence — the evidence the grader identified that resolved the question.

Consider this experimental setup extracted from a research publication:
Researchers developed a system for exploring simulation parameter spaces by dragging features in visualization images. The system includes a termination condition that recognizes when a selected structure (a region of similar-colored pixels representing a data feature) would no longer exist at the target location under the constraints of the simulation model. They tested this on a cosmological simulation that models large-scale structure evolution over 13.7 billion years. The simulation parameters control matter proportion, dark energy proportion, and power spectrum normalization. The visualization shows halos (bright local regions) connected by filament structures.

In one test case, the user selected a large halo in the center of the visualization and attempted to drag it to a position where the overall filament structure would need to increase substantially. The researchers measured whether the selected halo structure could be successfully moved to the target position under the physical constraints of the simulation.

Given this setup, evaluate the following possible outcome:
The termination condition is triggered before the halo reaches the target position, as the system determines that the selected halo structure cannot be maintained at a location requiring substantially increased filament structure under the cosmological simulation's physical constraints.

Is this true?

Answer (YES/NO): YES